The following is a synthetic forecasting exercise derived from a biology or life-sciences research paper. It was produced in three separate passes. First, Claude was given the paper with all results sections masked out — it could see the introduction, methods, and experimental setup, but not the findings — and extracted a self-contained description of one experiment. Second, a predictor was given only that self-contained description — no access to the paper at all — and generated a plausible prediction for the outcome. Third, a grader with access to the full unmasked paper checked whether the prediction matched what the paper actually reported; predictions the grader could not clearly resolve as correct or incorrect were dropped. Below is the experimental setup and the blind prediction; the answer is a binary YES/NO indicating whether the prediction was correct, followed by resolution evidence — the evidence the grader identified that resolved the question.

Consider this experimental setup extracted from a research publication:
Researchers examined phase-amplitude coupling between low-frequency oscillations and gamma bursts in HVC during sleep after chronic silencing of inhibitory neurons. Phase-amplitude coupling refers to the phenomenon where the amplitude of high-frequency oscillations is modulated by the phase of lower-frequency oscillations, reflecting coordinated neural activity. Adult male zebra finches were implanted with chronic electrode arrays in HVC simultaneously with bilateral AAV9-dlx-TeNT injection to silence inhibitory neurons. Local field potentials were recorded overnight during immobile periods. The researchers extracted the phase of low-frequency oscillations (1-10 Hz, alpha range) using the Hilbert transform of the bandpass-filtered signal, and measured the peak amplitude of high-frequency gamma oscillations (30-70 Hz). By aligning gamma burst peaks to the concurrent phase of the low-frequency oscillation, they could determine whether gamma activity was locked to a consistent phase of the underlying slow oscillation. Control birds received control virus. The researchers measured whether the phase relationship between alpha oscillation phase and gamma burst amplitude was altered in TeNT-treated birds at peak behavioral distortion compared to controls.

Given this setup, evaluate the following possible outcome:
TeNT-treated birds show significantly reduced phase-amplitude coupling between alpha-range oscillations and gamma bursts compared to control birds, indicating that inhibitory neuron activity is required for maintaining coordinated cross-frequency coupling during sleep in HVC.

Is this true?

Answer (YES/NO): NO